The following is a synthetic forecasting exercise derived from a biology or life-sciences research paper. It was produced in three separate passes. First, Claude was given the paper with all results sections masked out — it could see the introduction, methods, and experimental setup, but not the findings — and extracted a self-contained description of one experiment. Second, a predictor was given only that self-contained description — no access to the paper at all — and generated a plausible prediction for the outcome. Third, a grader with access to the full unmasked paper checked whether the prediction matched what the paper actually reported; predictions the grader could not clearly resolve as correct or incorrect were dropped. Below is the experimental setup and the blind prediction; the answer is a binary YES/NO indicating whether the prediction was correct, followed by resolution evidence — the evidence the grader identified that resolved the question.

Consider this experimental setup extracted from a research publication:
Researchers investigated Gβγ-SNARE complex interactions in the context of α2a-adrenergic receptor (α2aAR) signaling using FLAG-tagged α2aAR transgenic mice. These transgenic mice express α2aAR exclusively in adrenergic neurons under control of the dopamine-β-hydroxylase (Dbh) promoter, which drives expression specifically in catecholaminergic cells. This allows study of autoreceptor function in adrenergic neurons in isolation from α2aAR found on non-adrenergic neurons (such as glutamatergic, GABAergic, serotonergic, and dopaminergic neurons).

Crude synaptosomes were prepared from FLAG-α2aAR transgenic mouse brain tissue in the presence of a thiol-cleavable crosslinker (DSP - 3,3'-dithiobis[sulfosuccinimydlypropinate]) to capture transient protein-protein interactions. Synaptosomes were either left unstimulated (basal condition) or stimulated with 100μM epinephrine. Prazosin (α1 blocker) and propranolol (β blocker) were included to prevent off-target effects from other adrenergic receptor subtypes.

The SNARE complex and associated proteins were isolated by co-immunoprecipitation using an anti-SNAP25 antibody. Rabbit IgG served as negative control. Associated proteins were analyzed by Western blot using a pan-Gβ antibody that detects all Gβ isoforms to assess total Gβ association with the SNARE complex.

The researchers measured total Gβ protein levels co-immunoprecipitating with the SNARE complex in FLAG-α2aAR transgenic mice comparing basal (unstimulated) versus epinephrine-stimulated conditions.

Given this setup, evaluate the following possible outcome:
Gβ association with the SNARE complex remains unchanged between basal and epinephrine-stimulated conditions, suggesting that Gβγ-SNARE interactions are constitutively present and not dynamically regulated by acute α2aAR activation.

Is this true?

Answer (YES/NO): NO